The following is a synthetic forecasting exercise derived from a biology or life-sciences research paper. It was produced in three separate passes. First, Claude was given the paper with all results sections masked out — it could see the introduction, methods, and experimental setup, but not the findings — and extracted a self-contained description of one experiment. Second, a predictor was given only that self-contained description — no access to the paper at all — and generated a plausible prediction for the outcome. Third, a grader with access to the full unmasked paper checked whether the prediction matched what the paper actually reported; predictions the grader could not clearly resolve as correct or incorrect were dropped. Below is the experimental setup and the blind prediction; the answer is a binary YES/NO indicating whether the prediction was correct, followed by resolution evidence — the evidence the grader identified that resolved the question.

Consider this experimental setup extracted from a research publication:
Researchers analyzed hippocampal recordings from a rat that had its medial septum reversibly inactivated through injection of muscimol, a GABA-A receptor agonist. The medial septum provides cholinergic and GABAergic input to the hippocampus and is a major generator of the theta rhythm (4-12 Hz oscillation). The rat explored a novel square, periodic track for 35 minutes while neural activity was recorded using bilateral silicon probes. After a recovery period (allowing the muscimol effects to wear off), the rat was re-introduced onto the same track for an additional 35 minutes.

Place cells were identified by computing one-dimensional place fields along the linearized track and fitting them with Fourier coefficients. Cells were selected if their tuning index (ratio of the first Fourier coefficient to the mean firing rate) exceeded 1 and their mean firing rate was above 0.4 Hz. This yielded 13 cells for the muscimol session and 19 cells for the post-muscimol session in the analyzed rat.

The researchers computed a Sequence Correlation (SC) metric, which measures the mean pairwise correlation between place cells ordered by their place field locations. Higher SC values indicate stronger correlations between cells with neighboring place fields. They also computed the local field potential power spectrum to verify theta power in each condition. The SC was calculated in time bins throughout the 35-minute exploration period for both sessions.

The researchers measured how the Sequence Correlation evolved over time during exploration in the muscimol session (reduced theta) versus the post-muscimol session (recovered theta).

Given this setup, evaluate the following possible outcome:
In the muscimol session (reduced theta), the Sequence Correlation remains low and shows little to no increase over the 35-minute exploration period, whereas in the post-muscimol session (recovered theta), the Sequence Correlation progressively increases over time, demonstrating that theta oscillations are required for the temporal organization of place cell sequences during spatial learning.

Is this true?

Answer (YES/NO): YES